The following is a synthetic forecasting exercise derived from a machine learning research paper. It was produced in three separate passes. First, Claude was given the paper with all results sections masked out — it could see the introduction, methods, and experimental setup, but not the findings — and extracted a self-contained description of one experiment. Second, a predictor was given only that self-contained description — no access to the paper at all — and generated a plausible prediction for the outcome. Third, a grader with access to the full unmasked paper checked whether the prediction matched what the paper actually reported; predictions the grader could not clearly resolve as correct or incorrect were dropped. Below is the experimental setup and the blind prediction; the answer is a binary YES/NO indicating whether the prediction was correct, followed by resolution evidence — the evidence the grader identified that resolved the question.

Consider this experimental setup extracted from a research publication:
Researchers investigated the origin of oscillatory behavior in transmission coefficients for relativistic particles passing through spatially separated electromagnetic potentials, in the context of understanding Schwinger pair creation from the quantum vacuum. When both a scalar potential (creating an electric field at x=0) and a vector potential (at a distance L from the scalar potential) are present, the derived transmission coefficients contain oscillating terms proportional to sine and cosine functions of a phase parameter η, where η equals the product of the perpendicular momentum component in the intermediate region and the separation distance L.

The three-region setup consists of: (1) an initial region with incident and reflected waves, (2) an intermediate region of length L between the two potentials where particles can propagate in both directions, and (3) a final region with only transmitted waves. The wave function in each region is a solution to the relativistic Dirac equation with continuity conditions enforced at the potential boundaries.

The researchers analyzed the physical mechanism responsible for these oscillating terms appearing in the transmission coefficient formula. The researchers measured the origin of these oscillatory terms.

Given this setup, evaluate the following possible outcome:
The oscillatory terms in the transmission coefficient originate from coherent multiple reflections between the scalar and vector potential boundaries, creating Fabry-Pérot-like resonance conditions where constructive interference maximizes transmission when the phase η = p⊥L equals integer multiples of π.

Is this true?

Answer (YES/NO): NO